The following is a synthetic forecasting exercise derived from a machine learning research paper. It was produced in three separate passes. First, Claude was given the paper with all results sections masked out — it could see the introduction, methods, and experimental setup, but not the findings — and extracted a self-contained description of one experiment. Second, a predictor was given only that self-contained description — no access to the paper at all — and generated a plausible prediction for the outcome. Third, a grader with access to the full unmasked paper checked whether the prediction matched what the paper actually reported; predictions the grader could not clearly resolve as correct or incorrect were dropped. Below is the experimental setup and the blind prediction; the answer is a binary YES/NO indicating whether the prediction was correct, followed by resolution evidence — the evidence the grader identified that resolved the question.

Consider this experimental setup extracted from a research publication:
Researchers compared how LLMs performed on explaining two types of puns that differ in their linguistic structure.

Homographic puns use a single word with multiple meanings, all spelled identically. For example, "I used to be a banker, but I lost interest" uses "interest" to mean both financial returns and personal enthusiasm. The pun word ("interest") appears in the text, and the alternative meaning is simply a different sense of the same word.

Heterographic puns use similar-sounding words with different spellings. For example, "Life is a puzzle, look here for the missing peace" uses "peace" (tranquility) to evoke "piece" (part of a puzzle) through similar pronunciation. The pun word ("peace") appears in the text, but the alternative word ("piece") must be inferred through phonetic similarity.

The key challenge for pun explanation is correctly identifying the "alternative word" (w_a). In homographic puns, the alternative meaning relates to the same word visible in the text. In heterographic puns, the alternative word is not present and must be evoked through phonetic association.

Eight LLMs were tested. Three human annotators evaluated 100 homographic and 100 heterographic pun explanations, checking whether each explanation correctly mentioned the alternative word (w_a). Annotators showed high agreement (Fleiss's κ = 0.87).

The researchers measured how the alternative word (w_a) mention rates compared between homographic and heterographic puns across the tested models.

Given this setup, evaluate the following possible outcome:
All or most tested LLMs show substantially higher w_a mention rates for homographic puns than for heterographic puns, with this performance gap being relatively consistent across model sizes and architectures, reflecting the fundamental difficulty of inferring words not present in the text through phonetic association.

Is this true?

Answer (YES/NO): NO